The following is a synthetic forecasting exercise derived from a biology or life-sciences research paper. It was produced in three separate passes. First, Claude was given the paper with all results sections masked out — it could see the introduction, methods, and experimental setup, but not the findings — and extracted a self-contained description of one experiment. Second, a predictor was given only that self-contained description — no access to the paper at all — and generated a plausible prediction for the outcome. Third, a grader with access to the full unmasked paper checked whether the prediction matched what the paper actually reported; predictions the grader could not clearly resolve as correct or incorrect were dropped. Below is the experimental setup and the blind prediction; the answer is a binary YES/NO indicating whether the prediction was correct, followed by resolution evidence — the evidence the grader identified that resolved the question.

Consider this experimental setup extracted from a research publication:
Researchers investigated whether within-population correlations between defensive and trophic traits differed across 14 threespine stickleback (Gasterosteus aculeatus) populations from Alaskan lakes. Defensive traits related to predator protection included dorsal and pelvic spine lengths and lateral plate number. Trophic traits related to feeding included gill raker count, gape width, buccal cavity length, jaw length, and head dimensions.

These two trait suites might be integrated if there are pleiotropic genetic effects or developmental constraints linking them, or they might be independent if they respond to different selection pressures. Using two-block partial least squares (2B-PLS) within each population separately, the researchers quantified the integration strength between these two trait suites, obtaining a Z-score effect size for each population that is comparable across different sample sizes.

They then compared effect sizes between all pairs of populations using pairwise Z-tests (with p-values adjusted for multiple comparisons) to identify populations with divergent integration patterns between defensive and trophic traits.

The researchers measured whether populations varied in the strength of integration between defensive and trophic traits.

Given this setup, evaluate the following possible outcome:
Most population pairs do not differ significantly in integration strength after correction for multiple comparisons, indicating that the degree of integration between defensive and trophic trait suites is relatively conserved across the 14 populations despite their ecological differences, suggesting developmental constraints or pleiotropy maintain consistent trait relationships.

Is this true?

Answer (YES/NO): NO